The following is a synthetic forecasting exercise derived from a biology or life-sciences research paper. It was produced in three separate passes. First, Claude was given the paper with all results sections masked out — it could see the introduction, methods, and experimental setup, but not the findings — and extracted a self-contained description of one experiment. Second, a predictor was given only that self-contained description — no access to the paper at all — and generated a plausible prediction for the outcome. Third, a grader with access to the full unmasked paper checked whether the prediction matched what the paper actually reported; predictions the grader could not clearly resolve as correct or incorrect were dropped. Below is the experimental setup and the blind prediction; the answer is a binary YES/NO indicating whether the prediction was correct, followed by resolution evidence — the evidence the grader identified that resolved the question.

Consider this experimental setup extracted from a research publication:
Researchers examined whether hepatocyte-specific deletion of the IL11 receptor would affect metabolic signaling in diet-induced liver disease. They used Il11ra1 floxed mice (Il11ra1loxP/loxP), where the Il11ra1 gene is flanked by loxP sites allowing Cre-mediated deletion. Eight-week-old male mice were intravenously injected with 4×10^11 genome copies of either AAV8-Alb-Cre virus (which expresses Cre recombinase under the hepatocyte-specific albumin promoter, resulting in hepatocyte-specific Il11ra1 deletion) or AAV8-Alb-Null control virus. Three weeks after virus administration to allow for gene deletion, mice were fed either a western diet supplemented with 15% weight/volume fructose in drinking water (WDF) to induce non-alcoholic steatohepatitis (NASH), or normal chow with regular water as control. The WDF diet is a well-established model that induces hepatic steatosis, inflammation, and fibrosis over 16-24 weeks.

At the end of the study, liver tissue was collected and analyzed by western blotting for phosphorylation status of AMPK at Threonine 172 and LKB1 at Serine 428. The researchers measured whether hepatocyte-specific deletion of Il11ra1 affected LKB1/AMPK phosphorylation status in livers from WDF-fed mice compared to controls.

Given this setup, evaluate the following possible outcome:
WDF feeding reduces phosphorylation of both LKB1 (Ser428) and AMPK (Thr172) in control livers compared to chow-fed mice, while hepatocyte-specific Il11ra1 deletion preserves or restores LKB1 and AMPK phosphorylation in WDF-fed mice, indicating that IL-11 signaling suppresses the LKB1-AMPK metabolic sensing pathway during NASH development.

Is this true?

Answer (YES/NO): NO